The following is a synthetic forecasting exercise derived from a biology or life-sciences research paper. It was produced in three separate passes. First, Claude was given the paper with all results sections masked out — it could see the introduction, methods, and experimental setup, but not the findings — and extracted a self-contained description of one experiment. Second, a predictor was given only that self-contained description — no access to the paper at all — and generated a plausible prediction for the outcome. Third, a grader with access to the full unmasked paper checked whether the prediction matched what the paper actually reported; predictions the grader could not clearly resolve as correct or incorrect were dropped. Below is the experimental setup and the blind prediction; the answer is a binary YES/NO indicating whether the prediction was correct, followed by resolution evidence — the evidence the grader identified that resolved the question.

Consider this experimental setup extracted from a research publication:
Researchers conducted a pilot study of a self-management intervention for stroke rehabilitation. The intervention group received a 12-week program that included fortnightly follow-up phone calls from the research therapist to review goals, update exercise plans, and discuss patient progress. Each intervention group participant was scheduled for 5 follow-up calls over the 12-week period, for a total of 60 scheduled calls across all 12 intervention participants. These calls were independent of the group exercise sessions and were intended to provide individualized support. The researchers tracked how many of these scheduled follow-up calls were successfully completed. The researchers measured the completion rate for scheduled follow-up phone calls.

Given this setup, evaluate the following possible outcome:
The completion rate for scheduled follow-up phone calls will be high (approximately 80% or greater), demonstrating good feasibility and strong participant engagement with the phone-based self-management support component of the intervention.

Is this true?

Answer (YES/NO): YES